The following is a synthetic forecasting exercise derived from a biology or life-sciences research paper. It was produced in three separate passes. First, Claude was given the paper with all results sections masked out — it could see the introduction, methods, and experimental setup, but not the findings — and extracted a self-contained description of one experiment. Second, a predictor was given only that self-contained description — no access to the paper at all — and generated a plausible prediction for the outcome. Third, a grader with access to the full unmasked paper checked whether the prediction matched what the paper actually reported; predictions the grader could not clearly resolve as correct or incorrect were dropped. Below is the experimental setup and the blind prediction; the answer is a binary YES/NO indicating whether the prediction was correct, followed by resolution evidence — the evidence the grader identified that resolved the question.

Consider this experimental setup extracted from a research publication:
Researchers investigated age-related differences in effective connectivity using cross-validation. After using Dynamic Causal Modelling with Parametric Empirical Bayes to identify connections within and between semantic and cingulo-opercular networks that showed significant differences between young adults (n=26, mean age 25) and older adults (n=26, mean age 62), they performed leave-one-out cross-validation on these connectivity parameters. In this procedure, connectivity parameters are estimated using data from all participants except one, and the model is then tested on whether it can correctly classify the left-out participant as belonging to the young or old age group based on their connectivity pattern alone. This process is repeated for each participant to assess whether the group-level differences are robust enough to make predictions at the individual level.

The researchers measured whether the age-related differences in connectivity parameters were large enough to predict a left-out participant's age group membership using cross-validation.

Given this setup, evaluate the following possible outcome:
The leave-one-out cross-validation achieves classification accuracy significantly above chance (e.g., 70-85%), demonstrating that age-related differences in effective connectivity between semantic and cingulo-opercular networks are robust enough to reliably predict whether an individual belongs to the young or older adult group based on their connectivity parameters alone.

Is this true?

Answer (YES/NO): NO